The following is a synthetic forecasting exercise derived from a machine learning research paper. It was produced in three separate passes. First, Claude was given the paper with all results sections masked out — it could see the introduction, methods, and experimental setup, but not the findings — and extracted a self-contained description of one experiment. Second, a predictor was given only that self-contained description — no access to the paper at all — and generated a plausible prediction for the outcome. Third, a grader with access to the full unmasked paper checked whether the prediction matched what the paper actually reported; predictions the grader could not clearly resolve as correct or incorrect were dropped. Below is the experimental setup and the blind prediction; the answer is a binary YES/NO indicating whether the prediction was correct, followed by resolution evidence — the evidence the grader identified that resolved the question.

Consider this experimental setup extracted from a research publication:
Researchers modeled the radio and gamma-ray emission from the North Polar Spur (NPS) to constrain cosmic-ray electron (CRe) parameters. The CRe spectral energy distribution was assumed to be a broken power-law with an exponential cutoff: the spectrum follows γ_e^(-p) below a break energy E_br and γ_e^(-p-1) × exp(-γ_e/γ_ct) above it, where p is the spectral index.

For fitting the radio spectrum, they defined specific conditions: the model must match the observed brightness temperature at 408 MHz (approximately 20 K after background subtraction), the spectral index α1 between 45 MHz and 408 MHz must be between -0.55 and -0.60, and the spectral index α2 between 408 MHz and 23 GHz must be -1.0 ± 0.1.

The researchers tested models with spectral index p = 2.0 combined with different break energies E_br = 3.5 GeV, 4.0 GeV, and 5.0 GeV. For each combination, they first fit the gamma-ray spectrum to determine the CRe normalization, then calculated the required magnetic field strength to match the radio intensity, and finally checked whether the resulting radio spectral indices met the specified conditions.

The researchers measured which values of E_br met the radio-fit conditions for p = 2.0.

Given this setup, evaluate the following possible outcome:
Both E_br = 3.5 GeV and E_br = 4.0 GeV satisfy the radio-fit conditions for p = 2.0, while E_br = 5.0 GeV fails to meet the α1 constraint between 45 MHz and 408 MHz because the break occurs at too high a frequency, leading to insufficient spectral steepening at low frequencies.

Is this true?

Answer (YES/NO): NO